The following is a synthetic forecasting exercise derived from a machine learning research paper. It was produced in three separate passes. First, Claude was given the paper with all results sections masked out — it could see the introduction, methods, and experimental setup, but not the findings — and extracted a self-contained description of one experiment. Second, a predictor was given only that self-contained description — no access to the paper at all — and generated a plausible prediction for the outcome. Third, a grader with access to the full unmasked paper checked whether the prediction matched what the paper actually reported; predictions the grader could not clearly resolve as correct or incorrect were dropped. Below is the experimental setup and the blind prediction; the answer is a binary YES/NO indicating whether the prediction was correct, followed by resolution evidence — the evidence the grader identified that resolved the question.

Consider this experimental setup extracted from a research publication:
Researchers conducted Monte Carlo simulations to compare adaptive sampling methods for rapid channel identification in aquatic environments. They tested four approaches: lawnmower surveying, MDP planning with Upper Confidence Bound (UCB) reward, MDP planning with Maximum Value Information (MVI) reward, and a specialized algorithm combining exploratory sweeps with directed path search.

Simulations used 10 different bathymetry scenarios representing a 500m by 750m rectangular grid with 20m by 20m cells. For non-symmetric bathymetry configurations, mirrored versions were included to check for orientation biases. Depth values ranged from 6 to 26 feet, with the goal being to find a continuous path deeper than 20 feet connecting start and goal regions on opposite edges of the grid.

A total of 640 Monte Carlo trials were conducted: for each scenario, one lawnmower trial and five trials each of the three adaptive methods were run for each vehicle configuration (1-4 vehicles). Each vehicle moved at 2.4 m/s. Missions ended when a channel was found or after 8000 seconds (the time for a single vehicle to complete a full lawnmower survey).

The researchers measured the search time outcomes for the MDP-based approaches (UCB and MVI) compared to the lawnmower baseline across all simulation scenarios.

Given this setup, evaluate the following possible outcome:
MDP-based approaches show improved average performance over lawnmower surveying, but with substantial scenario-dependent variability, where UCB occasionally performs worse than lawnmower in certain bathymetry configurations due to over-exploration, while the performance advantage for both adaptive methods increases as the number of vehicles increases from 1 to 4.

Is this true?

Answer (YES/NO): NO